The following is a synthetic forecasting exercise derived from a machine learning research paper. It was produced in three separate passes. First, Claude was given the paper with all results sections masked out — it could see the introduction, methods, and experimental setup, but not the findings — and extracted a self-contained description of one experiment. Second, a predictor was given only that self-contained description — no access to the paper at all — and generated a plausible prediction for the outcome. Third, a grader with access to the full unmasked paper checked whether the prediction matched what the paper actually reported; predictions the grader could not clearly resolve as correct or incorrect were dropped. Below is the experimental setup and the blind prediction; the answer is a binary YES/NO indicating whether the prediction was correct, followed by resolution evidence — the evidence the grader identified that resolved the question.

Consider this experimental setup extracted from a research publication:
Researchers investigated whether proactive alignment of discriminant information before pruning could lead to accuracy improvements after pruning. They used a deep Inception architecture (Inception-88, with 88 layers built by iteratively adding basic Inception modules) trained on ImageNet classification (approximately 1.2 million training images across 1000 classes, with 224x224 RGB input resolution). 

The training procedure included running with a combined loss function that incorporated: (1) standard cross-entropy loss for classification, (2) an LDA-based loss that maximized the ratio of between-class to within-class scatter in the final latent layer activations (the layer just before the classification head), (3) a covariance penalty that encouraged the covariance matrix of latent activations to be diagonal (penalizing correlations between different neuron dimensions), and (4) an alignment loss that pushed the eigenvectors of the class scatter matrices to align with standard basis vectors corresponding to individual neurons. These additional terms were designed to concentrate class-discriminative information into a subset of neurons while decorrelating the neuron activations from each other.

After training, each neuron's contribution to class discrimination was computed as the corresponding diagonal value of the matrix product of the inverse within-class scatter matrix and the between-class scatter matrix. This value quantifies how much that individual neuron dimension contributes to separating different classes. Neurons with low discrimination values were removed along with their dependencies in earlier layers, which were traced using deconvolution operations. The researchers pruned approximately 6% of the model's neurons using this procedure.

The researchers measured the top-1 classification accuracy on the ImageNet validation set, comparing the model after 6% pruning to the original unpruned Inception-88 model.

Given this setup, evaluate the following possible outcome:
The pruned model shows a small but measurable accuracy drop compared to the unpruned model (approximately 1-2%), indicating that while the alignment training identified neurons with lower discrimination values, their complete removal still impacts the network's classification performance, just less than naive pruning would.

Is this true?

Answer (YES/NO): NO